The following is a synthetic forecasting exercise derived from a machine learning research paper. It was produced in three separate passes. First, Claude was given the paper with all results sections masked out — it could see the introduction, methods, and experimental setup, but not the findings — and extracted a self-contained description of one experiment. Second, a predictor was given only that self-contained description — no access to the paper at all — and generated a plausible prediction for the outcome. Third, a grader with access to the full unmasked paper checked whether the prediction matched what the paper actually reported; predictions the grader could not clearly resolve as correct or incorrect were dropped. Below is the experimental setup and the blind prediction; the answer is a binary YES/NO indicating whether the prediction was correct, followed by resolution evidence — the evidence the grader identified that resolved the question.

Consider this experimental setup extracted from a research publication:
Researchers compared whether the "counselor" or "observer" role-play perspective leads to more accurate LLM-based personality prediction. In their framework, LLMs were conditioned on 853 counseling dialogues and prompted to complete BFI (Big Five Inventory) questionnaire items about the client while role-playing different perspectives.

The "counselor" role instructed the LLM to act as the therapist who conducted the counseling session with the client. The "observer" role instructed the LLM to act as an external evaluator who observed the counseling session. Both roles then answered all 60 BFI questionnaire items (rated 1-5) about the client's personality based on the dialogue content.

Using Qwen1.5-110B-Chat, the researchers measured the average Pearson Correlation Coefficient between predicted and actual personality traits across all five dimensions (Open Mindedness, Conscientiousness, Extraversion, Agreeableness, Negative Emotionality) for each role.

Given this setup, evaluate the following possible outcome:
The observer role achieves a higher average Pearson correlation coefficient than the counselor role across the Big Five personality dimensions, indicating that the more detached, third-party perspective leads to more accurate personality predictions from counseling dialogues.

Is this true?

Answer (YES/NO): YES